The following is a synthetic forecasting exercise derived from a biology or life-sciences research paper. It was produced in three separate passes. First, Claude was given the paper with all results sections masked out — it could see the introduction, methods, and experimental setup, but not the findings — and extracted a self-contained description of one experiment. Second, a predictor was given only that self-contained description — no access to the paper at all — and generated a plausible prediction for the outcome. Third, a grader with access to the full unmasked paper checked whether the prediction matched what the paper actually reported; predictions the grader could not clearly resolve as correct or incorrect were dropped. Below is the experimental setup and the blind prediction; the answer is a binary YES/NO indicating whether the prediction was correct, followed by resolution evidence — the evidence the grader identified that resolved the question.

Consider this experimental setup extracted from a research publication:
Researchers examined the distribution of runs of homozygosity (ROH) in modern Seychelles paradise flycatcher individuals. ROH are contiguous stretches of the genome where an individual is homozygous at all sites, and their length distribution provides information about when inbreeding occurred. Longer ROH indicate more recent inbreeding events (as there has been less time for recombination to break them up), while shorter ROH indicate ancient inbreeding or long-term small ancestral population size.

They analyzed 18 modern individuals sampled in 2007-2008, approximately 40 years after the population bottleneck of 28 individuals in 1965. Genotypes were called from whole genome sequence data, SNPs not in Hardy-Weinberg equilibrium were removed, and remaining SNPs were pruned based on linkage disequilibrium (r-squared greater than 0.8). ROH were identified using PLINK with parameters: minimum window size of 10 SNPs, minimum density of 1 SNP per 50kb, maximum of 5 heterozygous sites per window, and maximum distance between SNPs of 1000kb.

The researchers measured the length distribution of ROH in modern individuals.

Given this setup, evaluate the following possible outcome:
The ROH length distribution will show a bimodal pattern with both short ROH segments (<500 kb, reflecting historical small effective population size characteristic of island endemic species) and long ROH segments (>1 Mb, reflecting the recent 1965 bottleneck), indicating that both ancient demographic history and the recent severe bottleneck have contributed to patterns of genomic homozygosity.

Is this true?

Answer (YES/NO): NO